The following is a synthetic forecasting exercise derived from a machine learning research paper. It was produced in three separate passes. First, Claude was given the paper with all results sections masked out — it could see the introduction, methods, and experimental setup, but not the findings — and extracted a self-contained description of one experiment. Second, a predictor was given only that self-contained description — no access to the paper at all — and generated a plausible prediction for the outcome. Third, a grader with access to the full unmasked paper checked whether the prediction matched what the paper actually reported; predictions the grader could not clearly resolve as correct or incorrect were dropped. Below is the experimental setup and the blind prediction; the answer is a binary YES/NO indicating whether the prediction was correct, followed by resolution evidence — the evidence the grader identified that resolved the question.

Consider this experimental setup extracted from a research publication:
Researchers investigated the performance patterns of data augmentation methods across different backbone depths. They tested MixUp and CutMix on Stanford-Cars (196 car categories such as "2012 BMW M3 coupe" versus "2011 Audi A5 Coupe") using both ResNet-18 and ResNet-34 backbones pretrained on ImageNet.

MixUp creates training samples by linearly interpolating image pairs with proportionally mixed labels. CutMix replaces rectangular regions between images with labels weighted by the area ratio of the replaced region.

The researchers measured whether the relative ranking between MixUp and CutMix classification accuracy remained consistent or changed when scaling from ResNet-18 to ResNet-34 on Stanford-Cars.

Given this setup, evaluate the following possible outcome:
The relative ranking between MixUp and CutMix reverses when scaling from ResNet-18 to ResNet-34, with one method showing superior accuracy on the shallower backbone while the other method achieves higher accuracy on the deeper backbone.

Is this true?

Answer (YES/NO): NO